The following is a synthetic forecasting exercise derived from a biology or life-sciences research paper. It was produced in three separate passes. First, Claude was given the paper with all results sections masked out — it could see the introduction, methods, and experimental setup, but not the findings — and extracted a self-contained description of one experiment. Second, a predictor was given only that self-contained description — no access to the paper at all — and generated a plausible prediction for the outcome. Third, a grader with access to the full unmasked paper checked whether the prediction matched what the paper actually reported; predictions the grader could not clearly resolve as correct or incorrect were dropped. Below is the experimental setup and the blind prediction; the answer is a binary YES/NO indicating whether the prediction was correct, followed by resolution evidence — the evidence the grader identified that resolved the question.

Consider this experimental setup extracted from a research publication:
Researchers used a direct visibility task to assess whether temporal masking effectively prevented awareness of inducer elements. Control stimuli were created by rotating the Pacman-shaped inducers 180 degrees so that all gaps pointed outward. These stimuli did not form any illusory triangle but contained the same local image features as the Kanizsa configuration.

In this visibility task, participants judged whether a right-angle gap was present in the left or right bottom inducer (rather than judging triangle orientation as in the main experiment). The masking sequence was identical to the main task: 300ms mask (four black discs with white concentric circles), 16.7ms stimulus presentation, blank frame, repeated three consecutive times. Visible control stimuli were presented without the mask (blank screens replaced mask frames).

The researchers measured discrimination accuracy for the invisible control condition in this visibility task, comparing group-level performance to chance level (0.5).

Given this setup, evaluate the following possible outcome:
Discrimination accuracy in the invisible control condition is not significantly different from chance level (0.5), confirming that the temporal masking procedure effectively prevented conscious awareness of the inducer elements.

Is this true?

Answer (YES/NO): YES